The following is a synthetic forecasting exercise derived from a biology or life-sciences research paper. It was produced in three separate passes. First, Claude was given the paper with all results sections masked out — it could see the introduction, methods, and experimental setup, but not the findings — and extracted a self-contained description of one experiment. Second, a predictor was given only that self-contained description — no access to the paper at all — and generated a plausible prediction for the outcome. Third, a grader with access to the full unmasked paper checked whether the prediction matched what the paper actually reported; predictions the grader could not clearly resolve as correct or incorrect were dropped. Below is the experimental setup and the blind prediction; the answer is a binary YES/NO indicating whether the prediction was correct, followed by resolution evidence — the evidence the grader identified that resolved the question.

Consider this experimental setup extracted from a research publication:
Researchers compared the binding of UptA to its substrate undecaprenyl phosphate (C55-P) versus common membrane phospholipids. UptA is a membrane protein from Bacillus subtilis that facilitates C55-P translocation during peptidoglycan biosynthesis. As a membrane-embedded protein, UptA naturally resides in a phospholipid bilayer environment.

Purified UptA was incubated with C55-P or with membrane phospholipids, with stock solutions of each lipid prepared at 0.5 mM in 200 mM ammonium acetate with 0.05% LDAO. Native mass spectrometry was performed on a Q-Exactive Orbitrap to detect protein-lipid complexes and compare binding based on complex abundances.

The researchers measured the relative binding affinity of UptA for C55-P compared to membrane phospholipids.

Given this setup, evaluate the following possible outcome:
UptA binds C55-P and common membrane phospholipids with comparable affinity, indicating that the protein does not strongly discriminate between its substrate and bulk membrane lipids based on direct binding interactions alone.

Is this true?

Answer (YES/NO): NO